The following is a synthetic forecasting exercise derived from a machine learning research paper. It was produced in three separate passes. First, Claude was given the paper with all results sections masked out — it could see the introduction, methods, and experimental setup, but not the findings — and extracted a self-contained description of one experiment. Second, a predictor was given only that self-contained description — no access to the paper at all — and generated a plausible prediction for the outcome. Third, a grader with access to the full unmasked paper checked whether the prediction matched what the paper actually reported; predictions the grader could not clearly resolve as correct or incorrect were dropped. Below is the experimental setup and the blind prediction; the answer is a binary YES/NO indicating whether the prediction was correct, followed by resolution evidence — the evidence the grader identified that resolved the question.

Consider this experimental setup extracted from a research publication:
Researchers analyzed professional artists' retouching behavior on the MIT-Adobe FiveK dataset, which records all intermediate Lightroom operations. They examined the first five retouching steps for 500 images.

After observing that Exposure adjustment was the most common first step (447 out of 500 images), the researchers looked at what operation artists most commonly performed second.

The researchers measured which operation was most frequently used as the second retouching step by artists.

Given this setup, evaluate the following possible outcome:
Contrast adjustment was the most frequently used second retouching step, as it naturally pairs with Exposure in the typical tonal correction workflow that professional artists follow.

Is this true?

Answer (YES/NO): NO